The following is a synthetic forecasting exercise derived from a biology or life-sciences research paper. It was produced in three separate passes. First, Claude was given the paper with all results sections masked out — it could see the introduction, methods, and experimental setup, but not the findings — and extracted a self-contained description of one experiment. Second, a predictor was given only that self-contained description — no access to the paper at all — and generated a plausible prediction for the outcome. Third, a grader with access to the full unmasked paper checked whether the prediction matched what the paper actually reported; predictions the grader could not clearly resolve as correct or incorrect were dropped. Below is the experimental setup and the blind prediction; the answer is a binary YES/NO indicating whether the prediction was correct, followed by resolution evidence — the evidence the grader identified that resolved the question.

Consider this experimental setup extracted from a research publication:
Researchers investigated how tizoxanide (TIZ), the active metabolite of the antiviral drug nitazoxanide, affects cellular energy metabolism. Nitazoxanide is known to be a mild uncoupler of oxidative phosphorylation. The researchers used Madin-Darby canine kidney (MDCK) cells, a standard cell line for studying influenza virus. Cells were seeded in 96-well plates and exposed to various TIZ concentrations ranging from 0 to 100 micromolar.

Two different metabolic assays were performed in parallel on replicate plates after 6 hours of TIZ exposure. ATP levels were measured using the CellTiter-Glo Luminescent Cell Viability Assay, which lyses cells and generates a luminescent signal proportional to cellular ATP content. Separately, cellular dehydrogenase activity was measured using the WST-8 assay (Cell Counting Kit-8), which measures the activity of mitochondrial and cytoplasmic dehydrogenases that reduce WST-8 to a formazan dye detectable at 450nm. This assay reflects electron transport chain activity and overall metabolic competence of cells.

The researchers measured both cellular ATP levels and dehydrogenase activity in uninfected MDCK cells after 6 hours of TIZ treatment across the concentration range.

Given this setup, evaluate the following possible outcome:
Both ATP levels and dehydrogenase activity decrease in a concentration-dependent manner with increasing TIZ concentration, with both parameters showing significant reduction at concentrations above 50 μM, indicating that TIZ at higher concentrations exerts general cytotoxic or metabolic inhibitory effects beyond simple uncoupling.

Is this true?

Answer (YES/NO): NO